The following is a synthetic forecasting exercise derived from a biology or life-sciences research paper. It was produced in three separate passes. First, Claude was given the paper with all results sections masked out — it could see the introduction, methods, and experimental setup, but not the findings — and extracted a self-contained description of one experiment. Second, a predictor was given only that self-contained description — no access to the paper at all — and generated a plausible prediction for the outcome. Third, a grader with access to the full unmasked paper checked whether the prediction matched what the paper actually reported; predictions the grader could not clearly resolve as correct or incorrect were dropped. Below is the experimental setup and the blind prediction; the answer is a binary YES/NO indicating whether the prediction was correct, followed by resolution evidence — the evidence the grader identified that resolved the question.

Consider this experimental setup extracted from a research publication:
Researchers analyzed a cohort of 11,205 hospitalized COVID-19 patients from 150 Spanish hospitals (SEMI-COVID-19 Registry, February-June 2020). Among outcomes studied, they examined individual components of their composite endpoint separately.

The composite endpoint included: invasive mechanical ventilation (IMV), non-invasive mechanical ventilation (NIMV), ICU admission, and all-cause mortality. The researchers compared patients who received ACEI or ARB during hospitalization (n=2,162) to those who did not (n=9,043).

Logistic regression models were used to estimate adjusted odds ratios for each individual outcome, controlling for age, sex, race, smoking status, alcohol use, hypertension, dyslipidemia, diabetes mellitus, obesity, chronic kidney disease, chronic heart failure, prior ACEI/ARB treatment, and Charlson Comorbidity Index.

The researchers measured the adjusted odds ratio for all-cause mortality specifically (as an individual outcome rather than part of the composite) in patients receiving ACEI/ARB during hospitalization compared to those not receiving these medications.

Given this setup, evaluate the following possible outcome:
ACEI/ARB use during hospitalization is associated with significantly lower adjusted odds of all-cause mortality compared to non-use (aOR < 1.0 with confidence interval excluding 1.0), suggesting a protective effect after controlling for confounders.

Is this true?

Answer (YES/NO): YES